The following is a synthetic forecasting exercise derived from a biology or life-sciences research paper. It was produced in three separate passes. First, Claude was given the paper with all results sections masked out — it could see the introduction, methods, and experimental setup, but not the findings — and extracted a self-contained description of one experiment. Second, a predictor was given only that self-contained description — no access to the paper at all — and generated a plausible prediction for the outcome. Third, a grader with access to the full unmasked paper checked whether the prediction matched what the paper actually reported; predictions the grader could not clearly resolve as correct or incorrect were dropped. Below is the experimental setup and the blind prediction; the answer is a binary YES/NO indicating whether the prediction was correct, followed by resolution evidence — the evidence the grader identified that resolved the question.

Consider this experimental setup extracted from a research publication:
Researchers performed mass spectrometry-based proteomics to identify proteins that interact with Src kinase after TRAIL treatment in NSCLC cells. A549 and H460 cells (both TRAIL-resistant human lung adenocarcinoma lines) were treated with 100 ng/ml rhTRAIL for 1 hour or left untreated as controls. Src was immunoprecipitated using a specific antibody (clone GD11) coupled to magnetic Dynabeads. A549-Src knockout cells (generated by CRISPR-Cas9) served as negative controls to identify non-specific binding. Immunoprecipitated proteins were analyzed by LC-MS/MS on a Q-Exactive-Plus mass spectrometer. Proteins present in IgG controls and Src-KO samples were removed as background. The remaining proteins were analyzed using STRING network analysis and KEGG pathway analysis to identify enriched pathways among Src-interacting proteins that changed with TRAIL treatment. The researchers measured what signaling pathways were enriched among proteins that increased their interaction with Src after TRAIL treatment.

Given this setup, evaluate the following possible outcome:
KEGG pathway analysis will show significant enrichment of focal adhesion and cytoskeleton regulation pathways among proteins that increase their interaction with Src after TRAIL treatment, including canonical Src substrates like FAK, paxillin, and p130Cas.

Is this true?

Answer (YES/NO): NO